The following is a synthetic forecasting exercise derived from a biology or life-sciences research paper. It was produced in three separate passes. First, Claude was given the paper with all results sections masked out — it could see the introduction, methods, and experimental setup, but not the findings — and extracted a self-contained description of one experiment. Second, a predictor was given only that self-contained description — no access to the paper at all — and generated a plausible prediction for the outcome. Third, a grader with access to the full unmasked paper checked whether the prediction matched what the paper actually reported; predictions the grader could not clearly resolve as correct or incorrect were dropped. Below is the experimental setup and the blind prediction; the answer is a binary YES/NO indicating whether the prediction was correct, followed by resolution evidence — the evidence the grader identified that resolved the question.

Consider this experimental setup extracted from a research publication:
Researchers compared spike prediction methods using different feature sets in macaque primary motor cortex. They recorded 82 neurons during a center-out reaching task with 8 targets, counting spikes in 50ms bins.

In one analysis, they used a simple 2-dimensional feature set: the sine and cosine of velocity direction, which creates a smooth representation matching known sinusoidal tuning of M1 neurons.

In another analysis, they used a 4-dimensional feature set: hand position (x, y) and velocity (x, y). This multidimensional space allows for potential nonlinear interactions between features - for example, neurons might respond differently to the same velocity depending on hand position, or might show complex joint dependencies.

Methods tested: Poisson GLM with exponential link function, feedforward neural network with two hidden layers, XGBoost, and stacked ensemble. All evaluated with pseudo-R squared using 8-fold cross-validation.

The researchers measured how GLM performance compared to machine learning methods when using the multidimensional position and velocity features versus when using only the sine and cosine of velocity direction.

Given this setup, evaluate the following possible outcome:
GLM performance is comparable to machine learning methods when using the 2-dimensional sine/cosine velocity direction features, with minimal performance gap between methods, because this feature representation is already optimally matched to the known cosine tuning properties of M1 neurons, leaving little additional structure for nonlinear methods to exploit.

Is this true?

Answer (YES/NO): YES